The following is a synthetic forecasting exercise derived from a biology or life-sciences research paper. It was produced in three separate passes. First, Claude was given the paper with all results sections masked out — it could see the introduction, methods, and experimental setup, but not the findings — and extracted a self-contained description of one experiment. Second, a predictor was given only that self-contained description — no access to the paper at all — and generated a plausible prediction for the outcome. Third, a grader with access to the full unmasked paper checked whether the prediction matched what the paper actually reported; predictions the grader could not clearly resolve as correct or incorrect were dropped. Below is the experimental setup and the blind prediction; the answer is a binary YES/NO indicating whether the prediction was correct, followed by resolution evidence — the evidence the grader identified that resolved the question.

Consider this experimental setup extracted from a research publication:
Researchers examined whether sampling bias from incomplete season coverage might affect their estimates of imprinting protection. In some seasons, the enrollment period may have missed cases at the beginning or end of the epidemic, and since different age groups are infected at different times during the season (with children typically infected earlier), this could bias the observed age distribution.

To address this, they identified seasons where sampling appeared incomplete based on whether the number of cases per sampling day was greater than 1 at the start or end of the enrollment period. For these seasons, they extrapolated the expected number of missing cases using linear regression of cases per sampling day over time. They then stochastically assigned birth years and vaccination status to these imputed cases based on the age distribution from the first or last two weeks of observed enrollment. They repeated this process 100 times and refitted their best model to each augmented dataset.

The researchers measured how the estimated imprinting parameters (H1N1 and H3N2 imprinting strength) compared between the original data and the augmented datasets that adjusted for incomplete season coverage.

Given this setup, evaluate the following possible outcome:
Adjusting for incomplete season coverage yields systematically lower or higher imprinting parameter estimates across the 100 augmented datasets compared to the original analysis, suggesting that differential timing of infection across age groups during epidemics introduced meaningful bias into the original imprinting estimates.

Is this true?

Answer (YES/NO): NO